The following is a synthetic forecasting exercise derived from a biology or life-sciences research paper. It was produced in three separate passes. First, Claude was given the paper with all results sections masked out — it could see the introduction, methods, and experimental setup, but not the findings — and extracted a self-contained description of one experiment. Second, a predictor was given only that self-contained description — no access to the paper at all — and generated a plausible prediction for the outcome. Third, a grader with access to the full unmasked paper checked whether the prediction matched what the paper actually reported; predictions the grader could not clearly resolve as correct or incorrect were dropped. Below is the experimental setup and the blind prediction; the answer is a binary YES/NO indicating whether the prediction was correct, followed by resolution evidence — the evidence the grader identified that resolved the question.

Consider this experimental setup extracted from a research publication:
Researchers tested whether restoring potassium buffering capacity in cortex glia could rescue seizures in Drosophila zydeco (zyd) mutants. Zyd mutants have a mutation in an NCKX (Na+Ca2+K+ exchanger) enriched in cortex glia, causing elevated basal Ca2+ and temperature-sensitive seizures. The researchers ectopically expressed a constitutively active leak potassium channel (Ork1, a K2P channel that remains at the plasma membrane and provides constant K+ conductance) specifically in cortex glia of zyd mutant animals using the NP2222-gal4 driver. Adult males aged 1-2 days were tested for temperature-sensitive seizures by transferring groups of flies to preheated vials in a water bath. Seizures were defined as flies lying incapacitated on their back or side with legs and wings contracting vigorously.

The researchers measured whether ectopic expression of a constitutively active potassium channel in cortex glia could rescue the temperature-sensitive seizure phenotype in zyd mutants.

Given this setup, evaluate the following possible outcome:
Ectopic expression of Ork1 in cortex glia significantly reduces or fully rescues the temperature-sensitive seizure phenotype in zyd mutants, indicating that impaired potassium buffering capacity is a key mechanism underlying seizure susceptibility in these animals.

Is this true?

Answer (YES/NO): YES